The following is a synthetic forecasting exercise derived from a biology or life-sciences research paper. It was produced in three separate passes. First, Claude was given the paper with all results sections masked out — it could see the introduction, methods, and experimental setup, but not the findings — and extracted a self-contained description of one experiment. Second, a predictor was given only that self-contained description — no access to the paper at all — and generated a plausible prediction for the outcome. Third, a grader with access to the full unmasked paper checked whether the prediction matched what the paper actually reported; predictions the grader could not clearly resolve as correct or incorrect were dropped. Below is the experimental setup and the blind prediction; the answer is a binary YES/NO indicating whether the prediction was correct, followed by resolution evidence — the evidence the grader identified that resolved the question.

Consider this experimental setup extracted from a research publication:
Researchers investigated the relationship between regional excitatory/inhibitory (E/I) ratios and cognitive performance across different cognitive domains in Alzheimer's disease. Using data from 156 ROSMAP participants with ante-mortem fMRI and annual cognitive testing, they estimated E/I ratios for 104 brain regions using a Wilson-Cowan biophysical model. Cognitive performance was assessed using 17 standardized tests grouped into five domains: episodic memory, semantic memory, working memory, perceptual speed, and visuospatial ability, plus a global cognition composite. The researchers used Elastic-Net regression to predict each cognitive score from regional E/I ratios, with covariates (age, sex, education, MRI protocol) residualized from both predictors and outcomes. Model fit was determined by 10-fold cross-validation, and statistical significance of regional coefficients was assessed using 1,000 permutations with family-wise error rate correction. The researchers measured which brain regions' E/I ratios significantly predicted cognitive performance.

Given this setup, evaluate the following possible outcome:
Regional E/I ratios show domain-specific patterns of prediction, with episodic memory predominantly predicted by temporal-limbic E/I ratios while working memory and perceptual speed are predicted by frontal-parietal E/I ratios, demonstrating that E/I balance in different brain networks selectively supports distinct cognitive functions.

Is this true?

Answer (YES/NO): NO